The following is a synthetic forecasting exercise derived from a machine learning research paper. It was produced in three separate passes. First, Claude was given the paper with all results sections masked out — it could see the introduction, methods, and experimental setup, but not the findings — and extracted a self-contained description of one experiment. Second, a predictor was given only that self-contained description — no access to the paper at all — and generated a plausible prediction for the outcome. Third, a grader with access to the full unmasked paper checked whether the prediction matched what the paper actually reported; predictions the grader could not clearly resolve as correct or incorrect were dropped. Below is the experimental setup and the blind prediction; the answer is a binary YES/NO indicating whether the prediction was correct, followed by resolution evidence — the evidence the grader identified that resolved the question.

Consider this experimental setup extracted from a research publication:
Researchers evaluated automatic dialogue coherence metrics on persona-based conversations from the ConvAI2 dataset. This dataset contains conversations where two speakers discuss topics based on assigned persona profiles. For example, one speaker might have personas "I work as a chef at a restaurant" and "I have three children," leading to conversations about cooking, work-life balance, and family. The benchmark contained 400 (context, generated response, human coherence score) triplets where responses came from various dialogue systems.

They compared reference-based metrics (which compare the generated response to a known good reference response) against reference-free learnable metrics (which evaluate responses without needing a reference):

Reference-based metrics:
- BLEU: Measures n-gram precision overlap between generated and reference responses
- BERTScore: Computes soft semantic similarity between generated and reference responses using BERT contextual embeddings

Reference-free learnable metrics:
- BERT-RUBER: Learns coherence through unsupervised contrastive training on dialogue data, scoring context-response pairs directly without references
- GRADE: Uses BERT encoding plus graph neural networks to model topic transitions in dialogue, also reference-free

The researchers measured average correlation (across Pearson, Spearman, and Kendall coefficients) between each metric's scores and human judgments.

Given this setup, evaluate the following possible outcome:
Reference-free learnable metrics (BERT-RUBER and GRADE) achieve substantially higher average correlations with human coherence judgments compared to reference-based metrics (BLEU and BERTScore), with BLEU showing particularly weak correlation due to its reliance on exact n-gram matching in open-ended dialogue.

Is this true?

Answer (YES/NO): NO